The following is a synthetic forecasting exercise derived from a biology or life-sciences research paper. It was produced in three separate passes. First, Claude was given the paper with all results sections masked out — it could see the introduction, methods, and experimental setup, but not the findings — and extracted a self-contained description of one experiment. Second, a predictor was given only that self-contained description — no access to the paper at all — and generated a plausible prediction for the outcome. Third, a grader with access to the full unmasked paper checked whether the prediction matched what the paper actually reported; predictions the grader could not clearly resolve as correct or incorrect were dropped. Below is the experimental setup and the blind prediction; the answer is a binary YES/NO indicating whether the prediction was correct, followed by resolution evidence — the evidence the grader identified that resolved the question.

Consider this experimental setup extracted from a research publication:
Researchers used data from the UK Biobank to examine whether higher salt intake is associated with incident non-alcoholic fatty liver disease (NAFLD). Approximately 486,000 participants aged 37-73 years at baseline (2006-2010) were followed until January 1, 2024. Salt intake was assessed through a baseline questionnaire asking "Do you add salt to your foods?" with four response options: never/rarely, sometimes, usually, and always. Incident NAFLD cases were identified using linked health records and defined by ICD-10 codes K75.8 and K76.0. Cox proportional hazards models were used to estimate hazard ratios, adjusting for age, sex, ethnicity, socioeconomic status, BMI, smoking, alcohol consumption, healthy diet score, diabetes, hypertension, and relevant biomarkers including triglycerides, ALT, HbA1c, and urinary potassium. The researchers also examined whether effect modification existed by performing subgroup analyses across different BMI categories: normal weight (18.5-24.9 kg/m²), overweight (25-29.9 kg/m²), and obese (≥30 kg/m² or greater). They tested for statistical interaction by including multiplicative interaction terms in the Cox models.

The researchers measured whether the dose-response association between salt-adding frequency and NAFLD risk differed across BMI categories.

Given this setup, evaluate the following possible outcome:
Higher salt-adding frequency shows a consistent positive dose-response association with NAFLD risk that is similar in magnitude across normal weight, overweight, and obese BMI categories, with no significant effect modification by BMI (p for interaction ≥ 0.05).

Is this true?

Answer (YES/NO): NO